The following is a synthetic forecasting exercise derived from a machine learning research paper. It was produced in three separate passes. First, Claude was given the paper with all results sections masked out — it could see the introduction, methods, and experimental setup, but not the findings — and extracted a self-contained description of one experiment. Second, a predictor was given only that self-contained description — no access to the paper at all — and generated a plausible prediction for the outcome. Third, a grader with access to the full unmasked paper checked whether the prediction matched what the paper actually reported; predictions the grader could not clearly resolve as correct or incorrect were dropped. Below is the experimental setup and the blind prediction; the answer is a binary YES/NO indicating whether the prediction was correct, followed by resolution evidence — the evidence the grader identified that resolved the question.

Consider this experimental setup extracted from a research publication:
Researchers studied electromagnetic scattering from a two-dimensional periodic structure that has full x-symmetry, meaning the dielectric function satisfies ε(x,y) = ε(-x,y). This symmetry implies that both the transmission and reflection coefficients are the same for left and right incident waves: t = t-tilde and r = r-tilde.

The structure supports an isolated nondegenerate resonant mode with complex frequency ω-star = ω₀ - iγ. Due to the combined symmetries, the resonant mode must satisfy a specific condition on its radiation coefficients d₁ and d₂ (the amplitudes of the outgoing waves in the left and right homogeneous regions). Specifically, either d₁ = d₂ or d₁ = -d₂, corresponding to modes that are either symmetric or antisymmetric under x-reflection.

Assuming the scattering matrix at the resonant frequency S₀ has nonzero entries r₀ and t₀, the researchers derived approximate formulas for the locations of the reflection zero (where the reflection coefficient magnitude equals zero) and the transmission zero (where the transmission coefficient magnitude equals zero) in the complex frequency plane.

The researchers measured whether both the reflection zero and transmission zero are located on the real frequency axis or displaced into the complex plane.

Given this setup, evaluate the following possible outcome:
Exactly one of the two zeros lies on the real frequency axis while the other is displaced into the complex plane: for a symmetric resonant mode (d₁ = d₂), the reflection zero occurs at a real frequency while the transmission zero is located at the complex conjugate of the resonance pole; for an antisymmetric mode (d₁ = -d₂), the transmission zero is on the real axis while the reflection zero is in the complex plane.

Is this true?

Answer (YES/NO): NO